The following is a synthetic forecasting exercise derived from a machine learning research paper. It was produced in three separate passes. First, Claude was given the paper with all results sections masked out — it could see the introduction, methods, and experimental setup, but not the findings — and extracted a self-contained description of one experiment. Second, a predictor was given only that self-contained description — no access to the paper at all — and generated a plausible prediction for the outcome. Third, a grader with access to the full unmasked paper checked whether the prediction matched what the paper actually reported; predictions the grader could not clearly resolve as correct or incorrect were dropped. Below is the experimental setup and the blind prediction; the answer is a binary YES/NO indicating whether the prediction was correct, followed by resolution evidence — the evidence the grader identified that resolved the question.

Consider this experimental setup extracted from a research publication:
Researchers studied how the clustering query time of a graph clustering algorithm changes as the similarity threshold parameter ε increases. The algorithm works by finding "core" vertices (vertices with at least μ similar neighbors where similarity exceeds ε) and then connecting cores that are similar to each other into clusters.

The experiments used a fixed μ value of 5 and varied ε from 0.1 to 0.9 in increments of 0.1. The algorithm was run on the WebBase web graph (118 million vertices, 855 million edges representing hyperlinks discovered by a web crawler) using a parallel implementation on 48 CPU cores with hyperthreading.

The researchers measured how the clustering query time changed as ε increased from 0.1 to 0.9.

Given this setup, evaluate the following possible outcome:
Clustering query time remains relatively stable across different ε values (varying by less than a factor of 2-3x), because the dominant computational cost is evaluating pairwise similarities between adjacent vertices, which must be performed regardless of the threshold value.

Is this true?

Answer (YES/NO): NO